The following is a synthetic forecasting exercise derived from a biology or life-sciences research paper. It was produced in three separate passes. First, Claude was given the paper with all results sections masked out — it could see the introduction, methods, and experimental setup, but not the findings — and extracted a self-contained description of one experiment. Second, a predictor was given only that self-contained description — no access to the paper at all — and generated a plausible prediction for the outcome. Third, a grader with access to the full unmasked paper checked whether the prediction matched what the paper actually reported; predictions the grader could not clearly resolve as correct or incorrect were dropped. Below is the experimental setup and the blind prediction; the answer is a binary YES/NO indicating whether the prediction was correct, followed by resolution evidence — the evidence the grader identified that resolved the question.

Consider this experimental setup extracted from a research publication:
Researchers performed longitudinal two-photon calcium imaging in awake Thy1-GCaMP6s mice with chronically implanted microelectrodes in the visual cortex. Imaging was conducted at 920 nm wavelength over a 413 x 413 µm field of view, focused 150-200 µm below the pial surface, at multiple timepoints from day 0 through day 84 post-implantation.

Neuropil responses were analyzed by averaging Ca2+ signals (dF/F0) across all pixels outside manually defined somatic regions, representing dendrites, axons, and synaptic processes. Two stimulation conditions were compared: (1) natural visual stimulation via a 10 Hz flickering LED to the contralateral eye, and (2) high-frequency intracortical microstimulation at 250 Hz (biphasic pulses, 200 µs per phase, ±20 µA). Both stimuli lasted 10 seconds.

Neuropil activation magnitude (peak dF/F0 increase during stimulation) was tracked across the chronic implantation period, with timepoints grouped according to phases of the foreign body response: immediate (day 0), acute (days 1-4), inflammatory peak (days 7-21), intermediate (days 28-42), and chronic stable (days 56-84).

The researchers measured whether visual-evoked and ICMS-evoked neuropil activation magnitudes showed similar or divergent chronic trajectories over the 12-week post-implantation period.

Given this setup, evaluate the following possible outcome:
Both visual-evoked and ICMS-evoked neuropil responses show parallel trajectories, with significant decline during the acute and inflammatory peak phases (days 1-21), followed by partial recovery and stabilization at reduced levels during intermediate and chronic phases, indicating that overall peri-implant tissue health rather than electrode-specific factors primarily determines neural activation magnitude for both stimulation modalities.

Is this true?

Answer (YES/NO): NO